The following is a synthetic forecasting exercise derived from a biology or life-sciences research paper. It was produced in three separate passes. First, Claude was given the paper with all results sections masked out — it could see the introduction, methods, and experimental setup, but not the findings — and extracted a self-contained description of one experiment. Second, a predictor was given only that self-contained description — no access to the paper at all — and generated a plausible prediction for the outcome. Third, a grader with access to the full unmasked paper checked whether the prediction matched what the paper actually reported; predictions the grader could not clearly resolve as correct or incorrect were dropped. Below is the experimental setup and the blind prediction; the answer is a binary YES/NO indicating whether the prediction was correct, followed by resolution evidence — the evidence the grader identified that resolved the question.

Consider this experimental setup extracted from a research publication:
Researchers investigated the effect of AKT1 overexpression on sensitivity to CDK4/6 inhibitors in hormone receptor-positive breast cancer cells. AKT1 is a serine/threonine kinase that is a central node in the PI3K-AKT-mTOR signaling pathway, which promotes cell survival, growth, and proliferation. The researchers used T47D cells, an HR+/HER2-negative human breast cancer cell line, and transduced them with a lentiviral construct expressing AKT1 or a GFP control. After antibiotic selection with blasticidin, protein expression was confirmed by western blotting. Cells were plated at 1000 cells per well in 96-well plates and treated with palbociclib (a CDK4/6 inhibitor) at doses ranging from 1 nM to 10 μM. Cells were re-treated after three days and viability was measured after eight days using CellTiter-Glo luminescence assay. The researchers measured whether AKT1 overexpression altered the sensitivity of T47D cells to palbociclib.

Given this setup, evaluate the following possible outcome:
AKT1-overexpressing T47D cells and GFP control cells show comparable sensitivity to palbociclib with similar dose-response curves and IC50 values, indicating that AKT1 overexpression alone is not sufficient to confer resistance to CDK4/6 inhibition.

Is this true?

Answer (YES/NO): NO